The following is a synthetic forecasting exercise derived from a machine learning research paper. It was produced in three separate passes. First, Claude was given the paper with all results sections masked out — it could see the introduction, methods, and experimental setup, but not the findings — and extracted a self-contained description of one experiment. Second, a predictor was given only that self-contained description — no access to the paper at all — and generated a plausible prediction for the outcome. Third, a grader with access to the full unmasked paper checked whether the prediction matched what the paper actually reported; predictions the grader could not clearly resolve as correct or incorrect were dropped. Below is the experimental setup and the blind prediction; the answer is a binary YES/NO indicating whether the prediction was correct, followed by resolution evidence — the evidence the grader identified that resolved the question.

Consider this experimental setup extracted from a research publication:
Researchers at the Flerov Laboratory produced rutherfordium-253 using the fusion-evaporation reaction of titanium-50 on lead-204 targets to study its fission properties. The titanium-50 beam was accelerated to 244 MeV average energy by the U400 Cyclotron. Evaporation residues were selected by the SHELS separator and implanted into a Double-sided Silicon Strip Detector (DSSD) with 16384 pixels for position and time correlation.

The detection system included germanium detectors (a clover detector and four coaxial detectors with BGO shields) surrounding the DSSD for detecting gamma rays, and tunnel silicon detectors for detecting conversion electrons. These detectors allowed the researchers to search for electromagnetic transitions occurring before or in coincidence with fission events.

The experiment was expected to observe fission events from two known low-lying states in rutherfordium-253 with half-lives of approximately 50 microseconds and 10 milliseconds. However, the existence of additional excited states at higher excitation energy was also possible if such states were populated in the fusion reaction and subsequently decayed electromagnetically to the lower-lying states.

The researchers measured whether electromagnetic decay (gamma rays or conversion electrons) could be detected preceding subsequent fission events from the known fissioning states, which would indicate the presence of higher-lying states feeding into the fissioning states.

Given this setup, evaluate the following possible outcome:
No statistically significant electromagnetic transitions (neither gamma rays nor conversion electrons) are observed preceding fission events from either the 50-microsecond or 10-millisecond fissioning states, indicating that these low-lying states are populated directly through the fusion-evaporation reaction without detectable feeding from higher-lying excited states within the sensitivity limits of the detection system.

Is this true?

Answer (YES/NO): NO